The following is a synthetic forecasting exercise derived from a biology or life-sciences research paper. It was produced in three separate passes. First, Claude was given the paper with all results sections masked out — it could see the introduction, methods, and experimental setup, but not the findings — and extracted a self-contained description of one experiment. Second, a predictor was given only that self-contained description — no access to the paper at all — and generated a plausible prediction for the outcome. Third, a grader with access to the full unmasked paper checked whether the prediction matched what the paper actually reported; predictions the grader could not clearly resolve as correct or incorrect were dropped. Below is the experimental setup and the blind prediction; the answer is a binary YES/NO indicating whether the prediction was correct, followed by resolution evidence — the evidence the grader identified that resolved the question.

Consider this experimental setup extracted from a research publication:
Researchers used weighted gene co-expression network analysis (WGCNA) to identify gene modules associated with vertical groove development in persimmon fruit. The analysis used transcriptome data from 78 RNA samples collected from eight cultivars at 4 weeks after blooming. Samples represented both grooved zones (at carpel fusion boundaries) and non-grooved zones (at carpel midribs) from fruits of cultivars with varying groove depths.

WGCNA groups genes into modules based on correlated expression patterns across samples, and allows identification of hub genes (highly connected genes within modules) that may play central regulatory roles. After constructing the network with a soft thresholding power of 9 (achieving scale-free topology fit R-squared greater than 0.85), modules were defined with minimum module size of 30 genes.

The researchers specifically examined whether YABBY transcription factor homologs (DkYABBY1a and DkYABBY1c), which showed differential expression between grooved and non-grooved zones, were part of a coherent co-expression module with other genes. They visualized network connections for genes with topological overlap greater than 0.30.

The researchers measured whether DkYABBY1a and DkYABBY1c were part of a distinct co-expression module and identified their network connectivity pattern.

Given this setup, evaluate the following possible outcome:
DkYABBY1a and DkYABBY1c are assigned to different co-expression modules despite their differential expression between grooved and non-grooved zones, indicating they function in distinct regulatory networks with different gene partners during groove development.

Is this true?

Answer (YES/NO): NO